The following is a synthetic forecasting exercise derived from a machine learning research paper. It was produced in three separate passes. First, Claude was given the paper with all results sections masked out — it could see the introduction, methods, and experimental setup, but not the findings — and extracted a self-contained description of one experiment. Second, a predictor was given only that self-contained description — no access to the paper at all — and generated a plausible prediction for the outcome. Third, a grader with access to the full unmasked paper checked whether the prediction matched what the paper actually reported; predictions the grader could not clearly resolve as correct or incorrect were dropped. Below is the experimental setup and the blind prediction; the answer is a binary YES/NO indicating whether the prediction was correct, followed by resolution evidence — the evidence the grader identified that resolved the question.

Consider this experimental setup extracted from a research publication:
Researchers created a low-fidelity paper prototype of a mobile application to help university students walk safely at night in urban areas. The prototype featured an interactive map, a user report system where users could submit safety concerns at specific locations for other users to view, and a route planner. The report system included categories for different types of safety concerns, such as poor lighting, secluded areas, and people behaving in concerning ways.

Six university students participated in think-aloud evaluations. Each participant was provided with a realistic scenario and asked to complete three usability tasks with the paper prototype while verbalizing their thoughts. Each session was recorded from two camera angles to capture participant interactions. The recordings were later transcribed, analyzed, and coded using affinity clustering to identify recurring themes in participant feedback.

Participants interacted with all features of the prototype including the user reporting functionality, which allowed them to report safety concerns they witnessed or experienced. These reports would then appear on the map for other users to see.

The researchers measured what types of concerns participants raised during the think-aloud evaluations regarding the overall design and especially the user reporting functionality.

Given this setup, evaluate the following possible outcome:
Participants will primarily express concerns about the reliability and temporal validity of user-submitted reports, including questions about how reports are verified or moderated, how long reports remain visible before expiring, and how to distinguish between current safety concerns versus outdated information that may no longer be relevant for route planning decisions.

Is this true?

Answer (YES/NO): NO